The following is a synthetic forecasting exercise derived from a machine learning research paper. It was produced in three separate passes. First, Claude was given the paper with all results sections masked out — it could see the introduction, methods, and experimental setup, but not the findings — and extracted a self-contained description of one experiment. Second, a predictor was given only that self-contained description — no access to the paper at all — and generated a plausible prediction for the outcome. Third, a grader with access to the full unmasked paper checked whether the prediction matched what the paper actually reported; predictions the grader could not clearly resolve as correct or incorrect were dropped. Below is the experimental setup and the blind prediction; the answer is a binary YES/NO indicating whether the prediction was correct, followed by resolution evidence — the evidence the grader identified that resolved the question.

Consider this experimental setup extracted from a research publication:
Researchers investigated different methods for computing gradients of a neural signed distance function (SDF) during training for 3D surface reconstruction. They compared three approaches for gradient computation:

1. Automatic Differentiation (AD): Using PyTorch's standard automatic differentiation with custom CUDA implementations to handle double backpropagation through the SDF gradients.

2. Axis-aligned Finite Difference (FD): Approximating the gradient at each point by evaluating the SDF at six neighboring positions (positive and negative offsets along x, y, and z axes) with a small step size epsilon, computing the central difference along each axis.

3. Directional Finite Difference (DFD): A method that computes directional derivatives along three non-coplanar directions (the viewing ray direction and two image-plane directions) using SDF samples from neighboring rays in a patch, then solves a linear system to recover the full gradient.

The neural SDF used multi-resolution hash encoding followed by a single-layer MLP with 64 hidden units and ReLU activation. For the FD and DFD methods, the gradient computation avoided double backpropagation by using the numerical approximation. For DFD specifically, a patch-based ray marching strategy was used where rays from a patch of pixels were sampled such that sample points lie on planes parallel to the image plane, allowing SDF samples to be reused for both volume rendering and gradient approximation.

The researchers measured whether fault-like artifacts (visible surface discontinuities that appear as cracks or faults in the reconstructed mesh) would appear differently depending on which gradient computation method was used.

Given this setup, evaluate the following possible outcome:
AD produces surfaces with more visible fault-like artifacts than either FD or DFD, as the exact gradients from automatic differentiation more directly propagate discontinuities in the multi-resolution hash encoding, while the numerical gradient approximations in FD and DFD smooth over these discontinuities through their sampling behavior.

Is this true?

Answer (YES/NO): NO